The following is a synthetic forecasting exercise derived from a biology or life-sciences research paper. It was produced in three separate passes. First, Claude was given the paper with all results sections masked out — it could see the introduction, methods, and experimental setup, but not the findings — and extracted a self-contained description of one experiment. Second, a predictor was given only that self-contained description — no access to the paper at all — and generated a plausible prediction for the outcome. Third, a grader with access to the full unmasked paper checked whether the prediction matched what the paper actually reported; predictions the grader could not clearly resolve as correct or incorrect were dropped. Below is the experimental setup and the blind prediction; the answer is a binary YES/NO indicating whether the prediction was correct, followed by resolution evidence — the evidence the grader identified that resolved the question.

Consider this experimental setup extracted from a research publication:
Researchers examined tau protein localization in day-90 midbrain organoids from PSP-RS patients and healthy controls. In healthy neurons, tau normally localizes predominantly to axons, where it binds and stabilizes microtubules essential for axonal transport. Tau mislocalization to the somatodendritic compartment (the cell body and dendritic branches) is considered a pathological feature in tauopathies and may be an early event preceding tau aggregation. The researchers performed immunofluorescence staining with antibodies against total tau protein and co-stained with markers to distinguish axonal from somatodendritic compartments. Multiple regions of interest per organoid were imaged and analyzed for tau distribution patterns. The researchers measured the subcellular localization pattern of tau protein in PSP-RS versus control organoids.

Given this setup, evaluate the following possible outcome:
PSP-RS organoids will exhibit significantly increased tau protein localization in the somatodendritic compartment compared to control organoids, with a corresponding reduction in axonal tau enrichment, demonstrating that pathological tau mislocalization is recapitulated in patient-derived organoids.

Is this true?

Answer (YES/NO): YES